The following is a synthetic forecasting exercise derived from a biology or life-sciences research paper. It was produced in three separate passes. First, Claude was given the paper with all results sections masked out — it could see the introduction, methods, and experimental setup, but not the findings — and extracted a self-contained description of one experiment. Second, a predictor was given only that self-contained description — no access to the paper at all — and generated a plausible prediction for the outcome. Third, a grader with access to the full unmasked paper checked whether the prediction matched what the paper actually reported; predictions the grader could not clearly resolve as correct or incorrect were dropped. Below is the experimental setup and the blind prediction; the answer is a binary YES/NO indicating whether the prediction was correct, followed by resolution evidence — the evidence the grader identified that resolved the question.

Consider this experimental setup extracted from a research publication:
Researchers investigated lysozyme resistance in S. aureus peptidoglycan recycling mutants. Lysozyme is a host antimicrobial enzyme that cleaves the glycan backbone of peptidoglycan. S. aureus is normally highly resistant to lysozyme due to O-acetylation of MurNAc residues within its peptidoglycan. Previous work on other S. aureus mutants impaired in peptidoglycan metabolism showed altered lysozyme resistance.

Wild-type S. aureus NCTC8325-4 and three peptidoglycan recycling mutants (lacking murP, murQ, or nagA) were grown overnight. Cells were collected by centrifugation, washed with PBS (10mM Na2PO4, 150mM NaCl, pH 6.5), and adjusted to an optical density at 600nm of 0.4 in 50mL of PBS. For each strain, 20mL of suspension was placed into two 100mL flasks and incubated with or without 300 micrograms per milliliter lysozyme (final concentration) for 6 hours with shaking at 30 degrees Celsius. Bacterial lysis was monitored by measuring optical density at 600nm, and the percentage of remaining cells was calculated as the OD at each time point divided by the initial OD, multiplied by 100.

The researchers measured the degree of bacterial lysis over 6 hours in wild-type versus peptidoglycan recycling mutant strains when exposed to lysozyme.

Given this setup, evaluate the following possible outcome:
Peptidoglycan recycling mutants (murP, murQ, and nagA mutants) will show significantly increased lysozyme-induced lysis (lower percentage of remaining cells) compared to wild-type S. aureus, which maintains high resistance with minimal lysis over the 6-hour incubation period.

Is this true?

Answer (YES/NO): NO